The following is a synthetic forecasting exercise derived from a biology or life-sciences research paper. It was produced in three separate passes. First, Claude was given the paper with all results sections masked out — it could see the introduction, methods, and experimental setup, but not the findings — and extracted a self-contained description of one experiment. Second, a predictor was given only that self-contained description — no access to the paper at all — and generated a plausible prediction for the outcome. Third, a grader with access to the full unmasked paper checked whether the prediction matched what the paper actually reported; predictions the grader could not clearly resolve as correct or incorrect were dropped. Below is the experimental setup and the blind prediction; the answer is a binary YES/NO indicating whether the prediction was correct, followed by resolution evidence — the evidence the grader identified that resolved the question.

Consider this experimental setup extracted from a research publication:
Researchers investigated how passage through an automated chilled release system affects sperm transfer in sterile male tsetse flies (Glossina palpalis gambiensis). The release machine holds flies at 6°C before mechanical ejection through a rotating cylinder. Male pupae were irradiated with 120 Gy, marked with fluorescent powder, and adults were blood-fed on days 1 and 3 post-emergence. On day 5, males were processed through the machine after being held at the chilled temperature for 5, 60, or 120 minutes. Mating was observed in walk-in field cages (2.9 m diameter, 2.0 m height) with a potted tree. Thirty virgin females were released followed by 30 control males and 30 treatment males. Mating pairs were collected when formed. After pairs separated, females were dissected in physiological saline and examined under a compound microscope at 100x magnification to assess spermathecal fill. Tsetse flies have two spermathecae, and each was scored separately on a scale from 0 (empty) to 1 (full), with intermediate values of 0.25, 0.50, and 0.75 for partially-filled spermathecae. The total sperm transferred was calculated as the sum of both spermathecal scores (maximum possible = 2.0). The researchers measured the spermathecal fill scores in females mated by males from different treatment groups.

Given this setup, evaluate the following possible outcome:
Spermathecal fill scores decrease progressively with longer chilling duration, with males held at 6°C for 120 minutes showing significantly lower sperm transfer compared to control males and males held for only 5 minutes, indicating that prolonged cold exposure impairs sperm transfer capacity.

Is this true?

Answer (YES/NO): NO